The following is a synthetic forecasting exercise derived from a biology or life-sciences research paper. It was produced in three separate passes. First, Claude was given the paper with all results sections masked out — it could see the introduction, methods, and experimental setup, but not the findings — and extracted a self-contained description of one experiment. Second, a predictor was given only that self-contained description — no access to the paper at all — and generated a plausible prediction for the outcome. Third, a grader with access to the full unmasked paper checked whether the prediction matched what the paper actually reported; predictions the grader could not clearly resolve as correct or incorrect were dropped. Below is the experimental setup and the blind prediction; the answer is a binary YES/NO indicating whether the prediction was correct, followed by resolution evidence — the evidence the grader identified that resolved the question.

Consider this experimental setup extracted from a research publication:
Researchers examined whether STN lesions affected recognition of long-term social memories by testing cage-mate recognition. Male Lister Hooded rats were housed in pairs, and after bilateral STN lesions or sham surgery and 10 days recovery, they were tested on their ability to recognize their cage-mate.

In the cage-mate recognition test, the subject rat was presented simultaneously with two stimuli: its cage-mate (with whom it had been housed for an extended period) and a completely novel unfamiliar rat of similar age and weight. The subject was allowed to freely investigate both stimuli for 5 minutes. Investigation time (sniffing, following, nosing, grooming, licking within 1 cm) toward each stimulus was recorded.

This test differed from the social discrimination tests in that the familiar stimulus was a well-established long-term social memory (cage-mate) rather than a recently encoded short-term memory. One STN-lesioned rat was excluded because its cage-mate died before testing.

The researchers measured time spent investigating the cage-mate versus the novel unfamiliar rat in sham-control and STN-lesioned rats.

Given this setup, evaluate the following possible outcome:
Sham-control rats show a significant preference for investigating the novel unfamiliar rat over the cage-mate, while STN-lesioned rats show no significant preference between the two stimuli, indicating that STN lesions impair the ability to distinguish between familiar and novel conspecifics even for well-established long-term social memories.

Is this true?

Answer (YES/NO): NO